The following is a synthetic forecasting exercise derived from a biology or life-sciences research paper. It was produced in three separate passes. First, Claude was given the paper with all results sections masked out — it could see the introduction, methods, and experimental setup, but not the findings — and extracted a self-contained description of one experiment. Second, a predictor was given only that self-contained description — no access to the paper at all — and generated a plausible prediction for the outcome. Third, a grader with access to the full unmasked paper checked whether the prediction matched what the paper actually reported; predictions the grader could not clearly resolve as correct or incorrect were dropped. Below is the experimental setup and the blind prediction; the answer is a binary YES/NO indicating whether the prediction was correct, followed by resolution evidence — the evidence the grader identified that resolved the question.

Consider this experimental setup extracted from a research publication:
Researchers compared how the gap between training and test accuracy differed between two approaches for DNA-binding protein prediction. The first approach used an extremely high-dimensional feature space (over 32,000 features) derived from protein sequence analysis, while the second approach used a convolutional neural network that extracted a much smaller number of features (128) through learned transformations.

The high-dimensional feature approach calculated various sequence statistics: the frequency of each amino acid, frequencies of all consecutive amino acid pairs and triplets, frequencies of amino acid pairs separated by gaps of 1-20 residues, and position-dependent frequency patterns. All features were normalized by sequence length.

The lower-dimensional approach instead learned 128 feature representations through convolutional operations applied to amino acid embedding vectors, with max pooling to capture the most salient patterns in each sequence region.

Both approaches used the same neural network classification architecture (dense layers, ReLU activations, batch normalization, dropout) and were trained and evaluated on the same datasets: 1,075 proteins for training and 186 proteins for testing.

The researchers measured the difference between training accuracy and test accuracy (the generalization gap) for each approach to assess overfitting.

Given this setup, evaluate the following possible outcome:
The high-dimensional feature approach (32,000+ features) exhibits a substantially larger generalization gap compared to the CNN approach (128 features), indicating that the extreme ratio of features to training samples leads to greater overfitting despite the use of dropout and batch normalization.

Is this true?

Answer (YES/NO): YES